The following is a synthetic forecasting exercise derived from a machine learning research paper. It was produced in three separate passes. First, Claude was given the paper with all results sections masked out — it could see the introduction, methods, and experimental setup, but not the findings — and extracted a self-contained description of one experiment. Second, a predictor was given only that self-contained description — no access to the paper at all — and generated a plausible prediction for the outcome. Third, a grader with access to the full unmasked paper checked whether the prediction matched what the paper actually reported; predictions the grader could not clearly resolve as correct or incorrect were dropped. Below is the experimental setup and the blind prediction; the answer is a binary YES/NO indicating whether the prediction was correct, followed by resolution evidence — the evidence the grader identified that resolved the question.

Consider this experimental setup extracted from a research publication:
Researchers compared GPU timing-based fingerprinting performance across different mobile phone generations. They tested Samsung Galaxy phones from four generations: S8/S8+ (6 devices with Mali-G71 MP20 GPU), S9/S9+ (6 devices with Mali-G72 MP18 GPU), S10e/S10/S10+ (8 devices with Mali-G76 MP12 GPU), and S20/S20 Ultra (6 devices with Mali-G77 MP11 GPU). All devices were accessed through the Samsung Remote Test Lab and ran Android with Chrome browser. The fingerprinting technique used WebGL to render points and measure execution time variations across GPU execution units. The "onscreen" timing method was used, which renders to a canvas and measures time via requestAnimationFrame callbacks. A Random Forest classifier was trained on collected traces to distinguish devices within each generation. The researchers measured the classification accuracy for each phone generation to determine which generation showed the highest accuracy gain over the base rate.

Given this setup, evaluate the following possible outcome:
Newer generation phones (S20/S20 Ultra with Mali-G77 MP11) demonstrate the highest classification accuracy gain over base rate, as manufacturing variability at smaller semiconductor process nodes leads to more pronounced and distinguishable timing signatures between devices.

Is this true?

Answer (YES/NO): YES